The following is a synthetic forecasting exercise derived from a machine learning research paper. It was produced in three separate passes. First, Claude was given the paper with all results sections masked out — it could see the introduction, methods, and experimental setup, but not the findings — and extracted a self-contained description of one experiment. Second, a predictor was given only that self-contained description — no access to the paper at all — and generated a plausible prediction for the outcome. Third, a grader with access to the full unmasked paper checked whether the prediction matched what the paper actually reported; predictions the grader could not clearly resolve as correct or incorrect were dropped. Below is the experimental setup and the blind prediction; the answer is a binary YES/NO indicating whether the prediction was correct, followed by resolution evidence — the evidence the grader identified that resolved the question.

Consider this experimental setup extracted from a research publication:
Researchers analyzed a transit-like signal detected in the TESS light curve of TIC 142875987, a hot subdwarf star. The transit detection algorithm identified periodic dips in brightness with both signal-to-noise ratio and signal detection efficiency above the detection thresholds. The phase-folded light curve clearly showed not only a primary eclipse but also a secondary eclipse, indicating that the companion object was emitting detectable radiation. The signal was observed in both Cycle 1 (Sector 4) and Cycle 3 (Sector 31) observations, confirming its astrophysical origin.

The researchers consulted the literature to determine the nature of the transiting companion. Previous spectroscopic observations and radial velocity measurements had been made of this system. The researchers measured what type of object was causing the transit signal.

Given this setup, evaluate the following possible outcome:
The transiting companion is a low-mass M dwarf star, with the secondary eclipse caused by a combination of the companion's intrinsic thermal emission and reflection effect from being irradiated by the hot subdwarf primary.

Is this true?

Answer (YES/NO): NO